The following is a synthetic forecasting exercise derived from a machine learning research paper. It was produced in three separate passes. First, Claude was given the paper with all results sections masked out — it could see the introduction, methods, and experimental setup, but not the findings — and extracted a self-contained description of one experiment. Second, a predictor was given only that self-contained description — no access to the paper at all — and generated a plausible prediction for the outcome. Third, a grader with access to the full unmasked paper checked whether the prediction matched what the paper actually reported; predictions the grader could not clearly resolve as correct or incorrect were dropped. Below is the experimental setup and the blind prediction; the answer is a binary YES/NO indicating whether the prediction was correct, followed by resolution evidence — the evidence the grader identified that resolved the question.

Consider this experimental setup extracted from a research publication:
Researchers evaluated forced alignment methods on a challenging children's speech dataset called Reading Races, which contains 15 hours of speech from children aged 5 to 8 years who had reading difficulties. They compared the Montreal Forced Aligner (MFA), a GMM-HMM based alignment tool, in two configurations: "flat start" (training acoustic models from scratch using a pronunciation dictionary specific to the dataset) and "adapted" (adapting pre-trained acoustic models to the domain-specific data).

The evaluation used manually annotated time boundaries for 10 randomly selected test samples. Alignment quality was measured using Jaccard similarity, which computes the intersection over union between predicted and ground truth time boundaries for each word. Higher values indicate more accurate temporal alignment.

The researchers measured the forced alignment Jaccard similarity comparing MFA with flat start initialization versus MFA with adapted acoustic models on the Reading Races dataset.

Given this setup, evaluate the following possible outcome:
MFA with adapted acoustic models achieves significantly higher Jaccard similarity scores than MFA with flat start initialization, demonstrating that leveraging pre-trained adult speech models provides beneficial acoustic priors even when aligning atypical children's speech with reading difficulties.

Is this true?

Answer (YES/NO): NO